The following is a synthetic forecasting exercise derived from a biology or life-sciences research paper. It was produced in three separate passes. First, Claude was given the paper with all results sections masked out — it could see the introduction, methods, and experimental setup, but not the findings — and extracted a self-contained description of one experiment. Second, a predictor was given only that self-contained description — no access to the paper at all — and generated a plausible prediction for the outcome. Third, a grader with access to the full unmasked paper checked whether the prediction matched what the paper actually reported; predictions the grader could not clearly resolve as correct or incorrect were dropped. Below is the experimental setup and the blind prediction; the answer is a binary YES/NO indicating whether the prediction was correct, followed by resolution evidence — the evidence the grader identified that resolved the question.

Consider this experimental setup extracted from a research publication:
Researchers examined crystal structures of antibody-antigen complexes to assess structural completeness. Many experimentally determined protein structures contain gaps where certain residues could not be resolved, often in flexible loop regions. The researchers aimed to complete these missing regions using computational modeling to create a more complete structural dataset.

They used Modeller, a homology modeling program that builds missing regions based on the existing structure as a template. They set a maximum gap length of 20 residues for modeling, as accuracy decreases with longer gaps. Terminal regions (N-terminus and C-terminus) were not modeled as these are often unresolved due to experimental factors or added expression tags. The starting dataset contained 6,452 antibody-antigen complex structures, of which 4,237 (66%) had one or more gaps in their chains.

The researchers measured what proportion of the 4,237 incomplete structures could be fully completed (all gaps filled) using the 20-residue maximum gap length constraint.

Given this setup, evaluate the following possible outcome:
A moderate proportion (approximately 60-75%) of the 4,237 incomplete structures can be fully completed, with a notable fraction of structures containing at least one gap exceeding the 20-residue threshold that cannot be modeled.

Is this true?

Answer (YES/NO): YES